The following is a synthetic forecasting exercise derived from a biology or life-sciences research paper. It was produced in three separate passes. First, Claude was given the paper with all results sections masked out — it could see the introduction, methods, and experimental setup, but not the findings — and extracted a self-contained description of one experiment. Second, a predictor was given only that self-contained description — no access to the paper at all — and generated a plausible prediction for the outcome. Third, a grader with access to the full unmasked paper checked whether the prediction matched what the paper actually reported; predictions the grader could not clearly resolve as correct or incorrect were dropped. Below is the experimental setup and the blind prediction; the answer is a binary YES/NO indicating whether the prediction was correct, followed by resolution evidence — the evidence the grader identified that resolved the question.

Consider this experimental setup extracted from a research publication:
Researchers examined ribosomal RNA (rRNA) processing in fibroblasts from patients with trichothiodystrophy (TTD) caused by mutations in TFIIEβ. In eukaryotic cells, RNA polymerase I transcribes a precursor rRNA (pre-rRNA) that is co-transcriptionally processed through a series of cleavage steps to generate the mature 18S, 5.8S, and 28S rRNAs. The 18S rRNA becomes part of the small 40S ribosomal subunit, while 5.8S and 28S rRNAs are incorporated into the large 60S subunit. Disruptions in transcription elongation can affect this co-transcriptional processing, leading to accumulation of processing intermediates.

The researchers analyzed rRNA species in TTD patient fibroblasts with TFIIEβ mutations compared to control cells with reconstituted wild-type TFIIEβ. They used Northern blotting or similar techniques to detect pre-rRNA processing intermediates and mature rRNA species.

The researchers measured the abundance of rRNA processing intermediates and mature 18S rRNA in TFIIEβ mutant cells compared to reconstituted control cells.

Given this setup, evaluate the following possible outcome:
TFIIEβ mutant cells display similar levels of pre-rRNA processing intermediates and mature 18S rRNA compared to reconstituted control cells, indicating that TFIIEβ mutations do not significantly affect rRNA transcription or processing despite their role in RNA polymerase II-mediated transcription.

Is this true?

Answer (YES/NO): NO